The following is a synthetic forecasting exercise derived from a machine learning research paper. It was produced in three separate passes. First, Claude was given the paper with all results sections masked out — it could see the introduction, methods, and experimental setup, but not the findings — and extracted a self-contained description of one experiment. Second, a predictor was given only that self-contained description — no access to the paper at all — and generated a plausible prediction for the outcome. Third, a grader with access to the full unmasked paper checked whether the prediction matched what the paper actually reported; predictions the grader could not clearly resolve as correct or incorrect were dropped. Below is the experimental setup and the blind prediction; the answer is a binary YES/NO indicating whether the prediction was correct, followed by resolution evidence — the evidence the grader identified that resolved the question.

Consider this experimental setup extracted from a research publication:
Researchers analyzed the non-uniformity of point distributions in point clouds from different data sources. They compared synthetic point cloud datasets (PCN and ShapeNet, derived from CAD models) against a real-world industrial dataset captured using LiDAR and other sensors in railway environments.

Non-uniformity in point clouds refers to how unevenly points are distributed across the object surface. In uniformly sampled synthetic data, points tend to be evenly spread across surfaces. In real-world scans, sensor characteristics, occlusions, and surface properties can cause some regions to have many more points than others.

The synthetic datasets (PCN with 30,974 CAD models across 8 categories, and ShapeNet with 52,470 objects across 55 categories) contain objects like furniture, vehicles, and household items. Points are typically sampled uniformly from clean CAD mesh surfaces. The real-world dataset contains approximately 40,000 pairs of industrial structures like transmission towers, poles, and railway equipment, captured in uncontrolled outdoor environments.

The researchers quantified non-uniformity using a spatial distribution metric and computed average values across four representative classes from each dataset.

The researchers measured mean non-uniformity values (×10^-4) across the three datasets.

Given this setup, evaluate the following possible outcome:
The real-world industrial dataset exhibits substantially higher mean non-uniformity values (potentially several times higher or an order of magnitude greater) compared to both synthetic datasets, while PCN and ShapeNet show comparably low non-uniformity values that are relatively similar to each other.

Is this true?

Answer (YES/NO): YES